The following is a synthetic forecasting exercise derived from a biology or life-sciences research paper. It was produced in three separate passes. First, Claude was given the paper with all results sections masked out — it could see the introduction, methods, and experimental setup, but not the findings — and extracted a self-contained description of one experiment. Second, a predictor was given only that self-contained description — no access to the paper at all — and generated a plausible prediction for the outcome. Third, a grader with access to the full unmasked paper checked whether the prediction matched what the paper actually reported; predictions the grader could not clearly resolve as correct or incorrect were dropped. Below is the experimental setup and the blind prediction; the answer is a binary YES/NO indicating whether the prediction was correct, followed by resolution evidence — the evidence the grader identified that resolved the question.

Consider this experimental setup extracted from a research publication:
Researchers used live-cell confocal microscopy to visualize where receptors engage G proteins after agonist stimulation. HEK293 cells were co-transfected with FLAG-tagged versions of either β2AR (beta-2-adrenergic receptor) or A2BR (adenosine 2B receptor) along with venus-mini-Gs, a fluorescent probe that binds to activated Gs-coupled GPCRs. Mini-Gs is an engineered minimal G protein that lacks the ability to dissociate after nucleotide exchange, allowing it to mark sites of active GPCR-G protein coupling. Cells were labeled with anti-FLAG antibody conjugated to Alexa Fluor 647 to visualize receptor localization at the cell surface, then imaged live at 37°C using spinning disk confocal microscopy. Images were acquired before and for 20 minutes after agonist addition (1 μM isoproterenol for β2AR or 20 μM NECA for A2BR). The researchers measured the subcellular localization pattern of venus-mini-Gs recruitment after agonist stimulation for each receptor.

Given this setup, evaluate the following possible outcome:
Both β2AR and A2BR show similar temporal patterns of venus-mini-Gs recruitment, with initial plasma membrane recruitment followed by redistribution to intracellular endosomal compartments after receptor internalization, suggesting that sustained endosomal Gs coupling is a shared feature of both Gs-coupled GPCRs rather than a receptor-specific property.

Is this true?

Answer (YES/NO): NO